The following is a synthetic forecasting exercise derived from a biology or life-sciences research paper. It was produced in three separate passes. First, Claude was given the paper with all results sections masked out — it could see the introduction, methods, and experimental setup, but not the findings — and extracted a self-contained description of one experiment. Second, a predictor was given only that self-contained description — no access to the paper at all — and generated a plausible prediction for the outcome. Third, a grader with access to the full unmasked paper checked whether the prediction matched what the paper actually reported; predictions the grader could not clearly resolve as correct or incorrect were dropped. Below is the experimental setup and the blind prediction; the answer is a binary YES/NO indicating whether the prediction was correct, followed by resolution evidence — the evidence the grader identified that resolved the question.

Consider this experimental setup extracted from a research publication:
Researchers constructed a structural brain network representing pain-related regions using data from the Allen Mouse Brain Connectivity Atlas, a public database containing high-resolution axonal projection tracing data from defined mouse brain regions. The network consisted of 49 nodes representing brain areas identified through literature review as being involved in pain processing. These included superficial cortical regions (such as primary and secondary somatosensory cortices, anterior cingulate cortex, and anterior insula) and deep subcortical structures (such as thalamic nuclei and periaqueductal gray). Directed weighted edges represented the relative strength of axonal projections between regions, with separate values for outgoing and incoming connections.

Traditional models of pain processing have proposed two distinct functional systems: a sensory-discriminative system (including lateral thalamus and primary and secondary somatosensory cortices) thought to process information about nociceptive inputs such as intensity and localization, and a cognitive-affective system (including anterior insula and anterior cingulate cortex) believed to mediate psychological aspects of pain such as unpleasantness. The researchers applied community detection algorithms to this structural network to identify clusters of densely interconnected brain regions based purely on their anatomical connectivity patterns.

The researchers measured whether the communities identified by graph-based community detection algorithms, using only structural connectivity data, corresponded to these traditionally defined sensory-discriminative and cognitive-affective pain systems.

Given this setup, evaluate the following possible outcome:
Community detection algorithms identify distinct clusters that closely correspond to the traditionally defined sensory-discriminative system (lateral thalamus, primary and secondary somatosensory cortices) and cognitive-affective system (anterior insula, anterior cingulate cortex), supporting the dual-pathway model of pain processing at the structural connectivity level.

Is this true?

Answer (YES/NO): YES